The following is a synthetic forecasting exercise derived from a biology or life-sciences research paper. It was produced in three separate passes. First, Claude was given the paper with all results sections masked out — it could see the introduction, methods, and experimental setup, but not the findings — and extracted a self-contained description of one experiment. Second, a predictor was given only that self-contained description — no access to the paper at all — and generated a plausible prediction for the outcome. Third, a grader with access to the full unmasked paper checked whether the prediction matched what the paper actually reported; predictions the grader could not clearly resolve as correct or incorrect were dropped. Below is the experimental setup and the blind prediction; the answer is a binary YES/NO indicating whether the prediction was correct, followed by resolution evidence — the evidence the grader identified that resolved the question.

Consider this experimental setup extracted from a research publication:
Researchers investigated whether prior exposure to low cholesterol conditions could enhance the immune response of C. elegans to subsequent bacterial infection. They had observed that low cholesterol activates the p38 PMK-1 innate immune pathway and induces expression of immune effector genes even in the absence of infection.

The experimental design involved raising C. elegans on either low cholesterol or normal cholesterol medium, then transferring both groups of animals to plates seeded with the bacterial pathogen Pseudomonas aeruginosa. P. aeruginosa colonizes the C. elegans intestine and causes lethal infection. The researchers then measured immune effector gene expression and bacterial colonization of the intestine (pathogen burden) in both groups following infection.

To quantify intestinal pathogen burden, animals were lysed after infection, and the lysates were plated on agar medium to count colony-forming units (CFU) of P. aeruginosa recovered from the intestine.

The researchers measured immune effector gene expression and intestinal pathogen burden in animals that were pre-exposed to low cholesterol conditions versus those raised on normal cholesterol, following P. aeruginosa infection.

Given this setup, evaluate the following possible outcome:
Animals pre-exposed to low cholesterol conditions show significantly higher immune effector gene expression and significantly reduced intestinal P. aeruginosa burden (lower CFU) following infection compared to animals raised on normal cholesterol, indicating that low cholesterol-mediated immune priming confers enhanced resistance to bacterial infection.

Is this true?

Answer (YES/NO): NO